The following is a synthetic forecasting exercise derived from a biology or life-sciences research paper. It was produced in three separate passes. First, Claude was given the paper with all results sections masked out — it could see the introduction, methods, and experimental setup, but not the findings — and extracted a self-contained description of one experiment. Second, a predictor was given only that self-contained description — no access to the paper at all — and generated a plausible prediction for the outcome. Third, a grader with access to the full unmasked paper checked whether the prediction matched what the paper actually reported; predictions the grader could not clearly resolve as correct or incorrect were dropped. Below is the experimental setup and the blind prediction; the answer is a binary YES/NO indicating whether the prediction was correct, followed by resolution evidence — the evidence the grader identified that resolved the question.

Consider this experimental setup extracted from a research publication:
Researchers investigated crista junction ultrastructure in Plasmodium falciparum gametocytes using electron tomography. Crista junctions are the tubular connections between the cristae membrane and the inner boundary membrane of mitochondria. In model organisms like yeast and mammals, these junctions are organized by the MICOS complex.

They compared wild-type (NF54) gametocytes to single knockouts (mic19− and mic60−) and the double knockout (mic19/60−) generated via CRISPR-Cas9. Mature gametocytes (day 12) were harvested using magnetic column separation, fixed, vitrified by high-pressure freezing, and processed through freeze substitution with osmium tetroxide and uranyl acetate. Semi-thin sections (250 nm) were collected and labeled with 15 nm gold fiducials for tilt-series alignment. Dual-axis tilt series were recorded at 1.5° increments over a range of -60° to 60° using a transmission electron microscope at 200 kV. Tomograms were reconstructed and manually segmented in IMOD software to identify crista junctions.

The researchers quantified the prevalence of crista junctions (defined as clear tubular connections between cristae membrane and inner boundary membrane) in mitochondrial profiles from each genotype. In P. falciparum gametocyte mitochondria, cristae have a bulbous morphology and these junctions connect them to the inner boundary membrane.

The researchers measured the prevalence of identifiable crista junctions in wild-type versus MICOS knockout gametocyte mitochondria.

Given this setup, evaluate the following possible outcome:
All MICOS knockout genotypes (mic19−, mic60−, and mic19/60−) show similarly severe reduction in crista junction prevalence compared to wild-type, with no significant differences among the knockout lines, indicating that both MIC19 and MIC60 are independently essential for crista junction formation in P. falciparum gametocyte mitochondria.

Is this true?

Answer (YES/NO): NO